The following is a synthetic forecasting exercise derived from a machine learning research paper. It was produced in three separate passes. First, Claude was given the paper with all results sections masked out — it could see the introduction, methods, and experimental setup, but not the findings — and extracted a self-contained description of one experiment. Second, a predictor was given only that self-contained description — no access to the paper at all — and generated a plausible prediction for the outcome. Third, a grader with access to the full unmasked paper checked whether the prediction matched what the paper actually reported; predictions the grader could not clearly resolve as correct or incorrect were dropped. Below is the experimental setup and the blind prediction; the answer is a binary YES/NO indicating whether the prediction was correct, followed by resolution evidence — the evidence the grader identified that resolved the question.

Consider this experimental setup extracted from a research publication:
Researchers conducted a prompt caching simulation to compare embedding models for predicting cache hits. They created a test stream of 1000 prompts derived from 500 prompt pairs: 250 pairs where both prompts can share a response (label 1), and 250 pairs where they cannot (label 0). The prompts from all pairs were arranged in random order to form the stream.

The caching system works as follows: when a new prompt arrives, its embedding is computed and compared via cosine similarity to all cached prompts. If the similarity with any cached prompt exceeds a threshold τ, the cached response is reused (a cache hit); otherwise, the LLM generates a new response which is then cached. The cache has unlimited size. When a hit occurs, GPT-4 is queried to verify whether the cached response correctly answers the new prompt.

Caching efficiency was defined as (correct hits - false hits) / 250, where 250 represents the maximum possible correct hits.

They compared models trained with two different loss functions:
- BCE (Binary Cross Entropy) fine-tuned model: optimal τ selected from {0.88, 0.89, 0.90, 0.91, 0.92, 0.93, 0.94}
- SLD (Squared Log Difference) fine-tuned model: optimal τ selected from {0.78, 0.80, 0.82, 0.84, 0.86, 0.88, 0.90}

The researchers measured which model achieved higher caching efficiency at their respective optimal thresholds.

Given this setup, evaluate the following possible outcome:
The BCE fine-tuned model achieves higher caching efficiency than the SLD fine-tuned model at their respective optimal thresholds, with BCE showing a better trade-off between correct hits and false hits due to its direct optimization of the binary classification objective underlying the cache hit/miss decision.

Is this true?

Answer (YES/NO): YES